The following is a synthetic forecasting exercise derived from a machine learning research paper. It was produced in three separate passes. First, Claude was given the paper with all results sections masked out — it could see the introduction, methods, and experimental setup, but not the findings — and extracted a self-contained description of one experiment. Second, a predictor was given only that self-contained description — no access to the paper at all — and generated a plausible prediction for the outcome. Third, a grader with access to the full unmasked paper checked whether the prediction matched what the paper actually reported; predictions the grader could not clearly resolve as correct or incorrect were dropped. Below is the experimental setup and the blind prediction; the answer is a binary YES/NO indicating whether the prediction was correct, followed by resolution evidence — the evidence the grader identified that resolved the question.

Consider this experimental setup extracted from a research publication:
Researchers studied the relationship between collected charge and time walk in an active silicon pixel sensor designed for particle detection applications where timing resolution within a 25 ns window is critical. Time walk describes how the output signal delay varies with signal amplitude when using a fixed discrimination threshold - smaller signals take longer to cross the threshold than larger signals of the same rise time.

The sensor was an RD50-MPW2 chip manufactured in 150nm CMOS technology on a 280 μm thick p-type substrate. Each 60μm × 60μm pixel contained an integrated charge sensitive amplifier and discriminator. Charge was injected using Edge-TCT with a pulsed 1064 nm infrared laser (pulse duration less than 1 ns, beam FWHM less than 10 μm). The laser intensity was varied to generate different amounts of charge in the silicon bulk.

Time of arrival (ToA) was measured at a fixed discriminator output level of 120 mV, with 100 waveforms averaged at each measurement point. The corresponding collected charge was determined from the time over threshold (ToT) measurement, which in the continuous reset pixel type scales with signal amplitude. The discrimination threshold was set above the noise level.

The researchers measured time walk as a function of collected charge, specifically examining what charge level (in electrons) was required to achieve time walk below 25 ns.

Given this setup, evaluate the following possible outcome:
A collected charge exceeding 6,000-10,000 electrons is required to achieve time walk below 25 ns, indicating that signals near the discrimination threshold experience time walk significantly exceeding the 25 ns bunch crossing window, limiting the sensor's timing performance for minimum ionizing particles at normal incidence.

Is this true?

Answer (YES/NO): NO